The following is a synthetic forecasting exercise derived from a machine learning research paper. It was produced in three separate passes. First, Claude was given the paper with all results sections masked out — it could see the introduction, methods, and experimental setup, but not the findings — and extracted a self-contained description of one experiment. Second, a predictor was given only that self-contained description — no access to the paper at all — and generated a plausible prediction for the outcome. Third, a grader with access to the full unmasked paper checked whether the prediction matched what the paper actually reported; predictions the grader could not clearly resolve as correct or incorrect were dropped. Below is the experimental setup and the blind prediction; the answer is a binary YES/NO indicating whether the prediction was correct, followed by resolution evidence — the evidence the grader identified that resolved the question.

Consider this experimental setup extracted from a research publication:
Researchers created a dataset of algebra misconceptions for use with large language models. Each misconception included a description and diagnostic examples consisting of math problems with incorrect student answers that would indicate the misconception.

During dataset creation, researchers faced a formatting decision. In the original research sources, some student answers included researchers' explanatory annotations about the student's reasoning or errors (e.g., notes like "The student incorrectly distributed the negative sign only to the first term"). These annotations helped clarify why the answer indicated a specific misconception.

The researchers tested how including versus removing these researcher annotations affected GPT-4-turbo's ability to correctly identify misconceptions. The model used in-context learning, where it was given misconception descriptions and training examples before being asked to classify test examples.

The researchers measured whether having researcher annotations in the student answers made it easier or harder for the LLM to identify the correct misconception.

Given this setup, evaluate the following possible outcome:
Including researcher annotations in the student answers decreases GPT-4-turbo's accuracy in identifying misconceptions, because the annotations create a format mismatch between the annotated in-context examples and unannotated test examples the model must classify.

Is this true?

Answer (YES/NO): NO